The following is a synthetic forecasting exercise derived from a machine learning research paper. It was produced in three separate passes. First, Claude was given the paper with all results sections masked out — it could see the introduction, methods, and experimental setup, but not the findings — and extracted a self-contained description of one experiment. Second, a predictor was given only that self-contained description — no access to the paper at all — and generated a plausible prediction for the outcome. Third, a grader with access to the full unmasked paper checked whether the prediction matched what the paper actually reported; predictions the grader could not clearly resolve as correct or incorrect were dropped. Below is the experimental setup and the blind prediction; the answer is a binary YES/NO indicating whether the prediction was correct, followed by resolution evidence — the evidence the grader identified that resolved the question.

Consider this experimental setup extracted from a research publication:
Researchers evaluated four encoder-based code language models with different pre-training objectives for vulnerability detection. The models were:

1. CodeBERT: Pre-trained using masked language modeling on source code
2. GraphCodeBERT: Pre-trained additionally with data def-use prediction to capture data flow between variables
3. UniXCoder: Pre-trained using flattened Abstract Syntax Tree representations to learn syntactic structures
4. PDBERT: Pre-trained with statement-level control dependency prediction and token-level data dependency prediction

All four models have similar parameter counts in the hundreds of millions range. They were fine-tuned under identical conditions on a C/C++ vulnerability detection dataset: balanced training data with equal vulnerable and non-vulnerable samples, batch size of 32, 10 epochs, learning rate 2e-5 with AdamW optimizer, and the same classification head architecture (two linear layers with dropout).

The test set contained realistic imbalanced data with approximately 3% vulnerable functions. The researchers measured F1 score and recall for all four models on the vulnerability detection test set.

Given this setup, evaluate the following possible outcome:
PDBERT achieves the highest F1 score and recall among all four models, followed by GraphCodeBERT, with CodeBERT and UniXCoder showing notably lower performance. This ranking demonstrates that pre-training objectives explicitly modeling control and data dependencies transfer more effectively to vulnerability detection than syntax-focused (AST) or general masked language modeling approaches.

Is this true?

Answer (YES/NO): NO